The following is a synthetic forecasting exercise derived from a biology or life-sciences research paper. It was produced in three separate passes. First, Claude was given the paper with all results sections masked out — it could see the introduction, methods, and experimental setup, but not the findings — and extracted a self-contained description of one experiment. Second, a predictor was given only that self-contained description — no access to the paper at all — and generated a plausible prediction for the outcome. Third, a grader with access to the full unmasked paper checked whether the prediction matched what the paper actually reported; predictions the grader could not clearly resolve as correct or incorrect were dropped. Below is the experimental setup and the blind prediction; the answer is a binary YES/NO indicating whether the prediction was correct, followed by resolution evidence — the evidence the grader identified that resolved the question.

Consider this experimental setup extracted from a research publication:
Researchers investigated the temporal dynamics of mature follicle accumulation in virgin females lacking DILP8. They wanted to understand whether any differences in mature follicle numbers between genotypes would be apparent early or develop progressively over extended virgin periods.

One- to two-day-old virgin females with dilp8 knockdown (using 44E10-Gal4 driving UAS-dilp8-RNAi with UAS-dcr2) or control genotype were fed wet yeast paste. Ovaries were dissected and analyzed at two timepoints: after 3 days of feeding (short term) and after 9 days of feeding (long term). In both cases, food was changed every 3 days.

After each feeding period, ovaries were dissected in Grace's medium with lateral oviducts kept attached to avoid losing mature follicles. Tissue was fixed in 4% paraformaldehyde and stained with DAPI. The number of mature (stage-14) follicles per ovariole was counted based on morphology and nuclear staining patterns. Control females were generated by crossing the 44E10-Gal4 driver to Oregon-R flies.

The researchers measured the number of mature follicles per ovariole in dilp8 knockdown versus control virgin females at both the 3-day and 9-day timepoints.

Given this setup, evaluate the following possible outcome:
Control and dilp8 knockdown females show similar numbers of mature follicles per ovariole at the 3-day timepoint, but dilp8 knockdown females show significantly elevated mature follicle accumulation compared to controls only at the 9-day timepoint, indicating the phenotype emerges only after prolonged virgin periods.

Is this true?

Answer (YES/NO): NO